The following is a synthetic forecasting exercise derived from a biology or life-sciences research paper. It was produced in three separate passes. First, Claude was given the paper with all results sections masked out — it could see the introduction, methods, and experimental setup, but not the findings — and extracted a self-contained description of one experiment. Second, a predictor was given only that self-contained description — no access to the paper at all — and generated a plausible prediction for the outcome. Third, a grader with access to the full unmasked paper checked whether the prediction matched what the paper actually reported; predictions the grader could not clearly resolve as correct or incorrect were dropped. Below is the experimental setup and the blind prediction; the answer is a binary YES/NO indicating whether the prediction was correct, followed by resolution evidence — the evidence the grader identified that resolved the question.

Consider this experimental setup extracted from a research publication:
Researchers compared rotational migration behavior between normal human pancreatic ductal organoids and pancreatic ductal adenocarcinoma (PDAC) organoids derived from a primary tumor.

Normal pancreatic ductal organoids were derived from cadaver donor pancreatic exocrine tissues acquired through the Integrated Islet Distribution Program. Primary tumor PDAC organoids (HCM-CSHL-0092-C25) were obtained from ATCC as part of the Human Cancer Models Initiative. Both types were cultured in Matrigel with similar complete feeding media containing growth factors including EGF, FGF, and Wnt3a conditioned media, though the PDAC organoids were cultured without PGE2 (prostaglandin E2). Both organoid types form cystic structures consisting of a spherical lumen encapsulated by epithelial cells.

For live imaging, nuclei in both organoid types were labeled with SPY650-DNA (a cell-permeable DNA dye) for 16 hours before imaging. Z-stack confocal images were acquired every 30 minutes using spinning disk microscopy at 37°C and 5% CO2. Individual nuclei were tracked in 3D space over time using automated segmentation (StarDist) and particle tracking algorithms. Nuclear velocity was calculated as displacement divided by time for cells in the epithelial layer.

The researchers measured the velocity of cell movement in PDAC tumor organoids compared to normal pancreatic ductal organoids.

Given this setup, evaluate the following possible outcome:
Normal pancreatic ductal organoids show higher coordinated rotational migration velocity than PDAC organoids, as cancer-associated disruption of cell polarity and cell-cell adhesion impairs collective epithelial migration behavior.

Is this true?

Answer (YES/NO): NO